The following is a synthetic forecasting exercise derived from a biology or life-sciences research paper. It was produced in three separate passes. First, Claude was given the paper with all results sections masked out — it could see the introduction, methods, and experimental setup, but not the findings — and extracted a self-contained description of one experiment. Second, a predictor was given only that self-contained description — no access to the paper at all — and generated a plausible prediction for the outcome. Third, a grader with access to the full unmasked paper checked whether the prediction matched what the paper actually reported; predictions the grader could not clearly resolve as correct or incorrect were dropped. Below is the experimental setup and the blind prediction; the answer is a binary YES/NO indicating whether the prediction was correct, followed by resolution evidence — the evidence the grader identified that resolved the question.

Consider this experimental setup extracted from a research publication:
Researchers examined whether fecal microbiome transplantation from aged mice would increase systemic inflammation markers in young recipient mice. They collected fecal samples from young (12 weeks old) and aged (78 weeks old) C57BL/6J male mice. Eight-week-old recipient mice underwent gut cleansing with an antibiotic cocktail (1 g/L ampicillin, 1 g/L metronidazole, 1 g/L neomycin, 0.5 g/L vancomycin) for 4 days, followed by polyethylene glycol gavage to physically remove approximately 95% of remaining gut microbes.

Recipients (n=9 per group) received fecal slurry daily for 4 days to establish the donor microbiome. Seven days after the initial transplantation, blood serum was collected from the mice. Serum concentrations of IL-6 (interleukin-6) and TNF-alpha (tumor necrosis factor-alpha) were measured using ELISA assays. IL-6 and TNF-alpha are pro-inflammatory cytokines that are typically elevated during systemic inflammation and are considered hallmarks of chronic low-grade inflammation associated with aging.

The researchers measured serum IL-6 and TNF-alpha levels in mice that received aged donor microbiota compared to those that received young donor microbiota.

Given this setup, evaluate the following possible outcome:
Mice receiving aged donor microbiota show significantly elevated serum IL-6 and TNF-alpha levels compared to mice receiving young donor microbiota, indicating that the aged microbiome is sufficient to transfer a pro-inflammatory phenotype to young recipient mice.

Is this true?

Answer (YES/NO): YES